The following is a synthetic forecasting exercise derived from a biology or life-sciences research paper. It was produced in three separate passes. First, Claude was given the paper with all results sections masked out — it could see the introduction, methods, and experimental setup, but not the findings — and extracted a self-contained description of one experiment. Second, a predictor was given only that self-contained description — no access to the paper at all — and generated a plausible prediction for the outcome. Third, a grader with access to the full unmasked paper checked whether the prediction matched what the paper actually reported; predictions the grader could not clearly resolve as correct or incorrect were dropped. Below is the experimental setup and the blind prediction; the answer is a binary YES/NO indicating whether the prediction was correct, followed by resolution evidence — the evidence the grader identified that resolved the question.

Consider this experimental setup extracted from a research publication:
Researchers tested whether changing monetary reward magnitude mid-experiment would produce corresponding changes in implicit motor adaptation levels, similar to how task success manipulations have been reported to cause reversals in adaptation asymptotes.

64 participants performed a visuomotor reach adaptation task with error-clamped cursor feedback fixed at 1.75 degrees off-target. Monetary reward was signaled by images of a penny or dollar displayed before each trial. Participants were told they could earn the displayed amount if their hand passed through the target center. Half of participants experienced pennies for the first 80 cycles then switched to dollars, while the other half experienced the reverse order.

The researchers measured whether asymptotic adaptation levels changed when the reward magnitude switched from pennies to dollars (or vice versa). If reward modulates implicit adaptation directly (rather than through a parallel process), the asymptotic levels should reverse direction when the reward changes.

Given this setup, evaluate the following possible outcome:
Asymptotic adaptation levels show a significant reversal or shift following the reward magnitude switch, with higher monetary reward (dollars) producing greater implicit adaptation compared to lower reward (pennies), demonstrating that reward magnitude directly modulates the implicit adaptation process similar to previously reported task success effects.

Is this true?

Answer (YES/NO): NO